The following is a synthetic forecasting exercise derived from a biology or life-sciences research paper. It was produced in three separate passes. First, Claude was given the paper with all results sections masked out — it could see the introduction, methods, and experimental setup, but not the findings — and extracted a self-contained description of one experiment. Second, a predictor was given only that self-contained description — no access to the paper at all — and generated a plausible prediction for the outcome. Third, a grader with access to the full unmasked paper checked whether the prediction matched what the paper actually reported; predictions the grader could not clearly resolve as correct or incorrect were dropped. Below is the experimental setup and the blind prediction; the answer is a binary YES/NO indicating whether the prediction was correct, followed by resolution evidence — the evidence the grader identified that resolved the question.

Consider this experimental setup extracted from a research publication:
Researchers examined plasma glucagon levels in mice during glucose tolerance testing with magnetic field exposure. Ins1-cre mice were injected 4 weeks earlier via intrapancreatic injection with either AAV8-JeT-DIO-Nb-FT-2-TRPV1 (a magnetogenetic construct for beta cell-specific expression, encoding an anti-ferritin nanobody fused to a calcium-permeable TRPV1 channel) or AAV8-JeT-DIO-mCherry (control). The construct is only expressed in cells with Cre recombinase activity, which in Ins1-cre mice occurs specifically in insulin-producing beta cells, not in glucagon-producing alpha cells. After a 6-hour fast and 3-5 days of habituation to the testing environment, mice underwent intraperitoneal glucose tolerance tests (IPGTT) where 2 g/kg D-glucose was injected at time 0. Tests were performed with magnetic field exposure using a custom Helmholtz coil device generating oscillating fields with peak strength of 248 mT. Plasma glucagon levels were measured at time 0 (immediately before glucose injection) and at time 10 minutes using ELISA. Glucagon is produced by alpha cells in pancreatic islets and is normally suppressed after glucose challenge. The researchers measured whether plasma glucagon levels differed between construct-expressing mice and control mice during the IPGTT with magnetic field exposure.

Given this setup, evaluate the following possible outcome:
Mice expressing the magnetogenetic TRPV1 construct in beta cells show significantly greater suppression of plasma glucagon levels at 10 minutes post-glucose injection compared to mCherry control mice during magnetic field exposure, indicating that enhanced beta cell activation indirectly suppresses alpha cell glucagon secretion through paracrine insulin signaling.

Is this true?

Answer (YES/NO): NO